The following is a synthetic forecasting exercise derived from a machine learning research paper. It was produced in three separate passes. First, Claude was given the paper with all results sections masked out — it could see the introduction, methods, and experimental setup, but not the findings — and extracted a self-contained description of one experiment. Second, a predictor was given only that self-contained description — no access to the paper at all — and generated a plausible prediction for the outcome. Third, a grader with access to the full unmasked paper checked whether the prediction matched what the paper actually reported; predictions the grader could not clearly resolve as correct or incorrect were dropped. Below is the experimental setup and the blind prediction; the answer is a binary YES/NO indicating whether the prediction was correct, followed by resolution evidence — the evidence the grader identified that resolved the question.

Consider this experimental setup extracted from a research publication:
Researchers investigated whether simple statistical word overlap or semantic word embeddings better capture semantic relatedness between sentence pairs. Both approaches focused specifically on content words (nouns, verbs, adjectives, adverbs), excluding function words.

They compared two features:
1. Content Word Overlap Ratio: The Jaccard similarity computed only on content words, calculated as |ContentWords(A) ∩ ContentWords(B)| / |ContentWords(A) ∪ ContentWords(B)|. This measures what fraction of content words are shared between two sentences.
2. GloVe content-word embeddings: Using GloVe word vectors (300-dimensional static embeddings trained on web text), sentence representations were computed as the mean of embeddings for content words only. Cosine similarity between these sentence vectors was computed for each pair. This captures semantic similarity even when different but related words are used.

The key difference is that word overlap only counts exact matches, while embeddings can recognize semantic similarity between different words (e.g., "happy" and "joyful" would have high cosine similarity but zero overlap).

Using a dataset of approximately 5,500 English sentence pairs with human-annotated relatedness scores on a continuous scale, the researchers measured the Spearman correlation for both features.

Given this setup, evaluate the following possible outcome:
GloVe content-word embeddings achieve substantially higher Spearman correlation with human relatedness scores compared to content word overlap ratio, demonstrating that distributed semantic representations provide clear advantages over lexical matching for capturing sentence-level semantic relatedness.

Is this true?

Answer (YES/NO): NO